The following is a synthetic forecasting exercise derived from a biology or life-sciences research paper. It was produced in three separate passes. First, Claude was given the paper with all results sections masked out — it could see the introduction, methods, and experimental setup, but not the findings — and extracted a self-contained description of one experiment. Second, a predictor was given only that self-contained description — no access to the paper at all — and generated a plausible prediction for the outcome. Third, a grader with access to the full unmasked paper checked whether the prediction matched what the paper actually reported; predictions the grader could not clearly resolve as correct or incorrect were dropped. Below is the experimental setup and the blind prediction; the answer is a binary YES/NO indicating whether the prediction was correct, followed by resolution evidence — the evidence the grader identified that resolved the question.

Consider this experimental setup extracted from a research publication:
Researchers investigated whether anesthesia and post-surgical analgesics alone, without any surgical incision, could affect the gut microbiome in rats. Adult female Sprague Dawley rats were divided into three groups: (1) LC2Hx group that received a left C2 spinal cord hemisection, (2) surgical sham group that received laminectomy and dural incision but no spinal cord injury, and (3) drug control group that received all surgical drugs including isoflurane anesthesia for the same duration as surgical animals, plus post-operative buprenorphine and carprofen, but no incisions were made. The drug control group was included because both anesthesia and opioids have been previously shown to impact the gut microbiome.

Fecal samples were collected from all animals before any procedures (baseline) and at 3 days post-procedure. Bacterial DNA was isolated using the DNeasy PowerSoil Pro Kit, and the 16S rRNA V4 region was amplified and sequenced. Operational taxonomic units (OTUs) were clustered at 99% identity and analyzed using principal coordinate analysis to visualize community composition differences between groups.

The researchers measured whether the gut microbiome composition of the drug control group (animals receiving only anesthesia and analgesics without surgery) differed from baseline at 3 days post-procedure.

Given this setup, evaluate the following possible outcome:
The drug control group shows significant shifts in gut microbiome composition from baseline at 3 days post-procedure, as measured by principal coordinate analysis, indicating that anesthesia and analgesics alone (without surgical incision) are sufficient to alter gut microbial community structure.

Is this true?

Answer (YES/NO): NO